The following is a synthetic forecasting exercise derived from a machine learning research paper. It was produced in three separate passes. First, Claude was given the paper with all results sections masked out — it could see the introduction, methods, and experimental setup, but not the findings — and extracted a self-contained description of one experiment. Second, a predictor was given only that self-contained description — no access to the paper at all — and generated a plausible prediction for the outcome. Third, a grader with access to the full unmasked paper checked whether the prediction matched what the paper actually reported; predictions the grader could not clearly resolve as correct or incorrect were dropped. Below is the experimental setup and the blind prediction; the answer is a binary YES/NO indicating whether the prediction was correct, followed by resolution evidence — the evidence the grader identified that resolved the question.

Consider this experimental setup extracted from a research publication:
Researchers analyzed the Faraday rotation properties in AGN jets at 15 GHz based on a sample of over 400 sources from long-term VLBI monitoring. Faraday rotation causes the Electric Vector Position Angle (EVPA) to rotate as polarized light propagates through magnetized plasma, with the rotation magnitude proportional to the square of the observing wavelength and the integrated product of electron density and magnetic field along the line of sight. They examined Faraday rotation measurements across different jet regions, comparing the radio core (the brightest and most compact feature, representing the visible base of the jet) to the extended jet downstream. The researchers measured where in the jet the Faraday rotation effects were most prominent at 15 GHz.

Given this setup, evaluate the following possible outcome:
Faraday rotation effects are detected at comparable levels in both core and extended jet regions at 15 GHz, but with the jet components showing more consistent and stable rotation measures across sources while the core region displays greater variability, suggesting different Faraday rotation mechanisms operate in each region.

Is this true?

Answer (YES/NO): NO